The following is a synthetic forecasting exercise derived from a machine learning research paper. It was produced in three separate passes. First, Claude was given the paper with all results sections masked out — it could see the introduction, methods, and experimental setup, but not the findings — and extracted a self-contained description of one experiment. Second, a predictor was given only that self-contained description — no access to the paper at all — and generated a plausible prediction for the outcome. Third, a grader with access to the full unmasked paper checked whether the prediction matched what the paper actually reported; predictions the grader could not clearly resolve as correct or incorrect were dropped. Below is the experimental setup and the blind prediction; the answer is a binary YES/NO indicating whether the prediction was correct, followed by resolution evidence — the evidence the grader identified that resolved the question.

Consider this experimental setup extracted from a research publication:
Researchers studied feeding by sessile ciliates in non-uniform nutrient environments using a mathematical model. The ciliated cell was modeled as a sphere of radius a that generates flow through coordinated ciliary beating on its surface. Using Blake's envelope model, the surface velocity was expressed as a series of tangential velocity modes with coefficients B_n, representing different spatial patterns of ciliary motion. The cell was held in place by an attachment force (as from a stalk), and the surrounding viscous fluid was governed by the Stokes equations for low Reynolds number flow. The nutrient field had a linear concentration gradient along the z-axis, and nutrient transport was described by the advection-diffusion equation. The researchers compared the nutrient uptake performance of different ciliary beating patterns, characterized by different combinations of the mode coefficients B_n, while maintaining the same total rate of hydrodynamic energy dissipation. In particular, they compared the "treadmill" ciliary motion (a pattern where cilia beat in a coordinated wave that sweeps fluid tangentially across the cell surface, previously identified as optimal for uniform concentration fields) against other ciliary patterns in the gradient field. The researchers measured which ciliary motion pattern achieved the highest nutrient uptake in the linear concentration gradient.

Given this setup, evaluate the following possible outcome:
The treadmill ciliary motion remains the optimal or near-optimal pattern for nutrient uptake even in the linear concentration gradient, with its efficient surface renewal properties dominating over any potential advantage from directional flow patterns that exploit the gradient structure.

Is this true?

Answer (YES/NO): YES